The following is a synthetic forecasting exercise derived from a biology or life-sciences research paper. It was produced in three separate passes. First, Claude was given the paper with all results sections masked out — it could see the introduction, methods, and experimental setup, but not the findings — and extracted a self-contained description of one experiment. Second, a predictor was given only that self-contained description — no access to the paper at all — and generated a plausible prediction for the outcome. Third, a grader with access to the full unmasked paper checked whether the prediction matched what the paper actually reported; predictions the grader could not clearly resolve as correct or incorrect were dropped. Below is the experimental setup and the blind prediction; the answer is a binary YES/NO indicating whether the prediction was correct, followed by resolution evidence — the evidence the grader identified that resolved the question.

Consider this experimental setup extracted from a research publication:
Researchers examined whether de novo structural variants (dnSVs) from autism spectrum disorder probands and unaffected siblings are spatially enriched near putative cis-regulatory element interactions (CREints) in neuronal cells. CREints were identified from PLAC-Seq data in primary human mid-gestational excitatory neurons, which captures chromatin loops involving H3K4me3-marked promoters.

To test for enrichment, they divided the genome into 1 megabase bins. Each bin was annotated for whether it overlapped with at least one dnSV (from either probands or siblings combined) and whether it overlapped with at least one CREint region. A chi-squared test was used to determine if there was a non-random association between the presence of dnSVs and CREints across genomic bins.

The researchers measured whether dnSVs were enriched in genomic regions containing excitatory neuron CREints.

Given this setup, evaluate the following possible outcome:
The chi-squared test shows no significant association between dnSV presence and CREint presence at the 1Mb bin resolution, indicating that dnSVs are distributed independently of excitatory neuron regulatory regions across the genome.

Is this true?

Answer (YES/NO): NO